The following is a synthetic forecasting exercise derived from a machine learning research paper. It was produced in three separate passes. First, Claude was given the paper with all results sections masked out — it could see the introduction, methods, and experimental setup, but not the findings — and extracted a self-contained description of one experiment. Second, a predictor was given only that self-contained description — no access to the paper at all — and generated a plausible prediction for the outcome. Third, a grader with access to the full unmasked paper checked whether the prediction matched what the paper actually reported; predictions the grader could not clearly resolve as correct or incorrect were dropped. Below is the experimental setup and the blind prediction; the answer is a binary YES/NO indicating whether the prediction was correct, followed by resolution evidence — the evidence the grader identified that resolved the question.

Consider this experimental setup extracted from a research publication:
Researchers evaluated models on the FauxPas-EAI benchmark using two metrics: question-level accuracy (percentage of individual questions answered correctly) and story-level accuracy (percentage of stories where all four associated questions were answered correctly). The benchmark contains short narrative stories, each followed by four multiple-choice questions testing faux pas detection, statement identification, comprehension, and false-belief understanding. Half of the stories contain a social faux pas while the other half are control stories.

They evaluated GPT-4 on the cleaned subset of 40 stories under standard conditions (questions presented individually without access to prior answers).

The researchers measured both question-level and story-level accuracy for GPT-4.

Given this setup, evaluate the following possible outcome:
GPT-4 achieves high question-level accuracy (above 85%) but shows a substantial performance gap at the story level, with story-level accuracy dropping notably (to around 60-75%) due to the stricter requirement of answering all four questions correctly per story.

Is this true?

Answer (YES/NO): NO